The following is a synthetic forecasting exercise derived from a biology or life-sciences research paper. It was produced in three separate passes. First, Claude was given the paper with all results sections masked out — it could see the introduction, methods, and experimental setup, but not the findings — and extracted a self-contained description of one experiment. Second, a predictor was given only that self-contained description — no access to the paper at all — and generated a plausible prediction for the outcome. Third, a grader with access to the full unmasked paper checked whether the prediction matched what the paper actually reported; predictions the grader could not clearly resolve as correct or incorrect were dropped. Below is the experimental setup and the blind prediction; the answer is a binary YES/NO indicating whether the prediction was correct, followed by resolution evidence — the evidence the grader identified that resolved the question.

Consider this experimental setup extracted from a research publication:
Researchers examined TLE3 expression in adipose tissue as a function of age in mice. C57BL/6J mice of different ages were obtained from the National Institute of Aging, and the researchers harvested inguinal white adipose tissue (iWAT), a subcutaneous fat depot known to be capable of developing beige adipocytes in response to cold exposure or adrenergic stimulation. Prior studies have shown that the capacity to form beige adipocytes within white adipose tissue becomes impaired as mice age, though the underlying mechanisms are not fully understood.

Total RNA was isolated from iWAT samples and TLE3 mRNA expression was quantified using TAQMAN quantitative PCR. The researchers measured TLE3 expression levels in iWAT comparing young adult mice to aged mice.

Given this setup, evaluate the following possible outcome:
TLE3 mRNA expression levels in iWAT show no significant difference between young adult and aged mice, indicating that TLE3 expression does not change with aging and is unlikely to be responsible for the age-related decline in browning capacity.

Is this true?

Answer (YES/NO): NO